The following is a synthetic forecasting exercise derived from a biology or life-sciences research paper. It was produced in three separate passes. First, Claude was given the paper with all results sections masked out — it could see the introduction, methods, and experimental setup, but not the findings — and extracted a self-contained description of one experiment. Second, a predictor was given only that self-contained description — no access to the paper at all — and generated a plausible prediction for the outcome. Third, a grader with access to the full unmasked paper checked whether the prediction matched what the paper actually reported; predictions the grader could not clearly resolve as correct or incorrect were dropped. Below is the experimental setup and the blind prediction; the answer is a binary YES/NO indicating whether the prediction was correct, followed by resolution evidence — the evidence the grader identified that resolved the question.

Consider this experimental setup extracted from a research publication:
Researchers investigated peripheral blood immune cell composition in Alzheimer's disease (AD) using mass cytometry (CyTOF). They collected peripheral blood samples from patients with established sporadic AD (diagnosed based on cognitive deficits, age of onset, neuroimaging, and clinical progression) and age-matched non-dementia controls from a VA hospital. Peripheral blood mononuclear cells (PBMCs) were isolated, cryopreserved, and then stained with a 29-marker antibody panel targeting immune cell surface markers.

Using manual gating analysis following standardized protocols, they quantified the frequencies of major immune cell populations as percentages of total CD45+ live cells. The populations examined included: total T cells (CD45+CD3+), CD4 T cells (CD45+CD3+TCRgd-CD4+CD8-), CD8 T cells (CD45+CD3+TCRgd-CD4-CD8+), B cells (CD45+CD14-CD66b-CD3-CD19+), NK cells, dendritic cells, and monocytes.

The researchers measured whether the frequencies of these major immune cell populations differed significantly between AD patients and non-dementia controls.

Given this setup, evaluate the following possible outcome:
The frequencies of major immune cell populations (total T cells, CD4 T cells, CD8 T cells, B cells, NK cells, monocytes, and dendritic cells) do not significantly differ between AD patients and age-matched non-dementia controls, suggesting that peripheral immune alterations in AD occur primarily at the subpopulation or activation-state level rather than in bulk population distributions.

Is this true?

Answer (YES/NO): NO